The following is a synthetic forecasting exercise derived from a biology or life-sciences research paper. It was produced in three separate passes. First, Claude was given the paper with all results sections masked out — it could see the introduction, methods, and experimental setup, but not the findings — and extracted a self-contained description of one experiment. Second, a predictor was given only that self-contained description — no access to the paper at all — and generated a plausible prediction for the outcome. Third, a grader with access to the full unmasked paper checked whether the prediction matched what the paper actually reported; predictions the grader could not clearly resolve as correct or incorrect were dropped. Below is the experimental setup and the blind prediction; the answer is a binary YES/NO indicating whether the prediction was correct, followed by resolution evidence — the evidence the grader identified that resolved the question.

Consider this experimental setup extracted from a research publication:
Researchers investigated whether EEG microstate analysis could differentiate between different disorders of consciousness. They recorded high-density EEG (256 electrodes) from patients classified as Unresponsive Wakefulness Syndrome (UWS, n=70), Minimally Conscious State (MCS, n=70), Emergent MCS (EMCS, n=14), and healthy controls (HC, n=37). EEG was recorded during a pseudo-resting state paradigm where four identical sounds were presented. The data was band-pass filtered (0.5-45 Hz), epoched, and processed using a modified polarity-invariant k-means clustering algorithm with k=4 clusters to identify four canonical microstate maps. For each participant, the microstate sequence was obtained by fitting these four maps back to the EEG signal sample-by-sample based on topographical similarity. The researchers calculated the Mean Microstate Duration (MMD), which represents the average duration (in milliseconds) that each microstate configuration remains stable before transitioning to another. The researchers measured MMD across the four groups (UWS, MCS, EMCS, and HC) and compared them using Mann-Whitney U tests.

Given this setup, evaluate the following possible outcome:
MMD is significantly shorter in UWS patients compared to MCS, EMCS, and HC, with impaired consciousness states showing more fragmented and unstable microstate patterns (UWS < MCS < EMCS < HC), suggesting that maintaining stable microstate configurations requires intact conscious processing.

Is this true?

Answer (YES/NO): NO